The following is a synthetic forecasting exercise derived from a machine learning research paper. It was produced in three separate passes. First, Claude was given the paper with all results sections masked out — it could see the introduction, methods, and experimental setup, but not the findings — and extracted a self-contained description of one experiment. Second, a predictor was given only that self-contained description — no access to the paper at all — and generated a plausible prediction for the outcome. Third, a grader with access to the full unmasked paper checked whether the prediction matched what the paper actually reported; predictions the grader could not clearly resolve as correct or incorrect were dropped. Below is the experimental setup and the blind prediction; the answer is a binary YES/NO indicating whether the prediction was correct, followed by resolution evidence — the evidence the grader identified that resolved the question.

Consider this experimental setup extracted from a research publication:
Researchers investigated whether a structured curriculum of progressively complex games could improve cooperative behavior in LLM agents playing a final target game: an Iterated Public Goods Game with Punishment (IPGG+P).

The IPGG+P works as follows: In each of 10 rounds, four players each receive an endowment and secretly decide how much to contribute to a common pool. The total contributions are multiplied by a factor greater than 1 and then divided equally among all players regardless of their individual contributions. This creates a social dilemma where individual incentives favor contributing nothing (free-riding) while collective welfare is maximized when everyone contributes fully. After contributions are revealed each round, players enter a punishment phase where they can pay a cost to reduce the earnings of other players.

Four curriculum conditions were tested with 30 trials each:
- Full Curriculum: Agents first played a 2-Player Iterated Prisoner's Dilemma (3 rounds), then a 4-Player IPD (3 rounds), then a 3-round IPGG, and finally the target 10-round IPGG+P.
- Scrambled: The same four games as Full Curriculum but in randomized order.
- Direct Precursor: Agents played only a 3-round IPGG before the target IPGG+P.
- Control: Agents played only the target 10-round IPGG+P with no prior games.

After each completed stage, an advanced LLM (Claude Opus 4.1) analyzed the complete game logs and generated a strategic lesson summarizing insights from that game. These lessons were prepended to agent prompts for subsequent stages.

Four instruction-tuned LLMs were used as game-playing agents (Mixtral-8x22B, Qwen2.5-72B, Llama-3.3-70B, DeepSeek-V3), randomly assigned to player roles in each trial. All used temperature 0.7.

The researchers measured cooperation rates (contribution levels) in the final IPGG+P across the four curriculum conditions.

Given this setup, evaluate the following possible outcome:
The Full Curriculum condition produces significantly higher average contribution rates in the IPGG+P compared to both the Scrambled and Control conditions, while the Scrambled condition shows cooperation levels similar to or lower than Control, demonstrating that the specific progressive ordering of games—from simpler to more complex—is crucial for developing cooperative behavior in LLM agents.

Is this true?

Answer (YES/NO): NO